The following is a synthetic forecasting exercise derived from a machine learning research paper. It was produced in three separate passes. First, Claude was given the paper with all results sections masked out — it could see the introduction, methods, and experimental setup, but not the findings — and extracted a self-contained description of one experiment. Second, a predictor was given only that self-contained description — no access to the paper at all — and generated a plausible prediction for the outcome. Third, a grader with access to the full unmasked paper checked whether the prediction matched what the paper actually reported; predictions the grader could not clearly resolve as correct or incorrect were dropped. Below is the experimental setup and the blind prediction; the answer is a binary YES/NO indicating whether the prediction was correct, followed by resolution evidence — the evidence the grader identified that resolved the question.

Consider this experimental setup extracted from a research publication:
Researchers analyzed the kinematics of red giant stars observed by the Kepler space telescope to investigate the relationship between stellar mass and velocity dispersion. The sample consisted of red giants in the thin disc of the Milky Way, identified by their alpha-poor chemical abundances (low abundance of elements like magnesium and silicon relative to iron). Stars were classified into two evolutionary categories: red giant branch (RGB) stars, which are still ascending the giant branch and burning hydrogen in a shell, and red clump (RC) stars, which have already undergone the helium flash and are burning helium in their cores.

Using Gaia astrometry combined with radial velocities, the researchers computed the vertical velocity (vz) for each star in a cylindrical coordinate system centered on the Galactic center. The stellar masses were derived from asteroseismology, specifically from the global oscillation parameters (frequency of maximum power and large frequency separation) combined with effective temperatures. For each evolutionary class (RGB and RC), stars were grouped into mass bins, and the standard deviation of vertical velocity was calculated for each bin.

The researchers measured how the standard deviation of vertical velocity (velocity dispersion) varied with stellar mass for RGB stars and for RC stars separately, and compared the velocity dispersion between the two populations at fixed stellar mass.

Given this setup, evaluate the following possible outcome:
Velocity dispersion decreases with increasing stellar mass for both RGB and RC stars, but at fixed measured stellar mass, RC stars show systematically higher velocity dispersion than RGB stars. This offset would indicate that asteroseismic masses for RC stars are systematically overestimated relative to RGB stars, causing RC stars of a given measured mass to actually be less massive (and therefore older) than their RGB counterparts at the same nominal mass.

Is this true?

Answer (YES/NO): NO